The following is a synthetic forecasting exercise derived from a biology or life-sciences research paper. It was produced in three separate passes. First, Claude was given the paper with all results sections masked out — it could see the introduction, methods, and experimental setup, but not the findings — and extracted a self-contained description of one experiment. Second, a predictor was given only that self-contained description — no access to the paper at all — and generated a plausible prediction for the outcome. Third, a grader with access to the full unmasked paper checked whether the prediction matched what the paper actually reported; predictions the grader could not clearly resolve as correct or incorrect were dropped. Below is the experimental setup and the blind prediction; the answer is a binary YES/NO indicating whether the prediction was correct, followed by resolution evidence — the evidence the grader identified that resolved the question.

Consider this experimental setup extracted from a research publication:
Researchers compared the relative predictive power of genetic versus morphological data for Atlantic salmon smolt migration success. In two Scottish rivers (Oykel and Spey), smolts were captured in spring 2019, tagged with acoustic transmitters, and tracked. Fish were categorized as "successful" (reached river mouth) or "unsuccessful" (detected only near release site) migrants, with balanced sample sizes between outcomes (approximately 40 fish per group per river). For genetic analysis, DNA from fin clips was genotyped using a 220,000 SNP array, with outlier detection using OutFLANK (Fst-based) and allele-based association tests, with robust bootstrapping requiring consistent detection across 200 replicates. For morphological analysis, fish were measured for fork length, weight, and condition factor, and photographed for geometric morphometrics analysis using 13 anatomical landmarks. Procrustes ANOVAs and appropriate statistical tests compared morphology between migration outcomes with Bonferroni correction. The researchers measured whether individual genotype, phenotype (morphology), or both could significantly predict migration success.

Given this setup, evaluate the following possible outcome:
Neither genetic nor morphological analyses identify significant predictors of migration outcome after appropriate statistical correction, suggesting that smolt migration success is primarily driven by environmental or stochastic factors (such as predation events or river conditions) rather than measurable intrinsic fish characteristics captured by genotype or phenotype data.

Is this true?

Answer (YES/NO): NO